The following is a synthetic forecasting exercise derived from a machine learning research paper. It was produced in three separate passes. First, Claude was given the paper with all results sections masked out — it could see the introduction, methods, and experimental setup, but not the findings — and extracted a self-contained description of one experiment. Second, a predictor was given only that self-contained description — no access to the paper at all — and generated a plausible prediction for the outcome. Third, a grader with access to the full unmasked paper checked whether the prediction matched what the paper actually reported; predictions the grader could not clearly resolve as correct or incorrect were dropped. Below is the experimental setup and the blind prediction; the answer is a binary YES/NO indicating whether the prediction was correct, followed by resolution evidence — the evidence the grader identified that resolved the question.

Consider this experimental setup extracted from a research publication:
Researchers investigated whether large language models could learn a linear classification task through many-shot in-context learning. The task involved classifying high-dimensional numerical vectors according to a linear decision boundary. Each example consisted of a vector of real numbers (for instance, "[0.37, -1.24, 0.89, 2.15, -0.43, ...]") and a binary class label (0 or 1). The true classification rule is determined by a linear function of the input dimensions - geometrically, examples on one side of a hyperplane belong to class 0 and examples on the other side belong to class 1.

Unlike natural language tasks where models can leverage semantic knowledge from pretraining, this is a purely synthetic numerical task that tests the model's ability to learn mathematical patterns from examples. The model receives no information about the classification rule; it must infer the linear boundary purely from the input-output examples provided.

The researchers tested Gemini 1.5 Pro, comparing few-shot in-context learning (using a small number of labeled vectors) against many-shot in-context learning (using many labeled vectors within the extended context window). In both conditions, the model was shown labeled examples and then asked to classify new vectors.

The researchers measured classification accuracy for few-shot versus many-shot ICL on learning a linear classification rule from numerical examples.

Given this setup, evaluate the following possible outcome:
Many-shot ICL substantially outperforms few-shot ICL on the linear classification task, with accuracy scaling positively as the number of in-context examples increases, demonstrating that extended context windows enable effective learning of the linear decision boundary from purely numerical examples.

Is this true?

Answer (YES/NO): YES